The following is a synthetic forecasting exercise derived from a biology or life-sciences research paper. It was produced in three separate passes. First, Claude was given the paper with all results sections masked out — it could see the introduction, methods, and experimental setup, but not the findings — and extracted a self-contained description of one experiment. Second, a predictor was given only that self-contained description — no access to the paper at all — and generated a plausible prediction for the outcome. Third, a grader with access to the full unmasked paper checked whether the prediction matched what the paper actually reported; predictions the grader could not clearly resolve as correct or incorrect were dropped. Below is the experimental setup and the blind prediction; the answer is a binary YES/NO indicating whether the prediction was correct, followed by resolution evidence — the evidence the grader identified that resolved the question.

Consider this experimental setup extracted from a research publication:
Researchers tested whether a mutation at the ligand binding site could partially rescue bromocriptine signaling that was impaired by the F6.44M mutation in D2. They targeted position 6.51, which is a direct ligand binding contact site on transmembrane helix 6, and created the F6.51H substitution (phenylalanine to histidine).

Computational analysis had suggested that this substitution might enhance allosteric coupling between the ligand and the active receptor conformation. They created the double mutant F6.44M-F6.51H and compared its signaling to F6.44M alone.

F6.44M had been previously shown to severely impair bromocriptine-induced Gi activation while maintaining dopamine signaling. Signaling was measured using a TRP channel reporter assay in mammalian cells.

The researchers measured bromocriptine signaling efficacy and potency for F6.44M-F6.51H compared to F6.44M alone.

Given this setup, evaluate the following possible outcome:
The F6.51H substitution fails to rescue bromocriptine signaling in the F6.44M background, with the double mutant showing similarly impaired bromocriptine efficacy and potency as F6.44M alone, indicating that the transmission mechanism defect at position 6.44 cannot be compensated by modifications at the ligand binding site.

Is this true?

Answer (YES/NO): NO